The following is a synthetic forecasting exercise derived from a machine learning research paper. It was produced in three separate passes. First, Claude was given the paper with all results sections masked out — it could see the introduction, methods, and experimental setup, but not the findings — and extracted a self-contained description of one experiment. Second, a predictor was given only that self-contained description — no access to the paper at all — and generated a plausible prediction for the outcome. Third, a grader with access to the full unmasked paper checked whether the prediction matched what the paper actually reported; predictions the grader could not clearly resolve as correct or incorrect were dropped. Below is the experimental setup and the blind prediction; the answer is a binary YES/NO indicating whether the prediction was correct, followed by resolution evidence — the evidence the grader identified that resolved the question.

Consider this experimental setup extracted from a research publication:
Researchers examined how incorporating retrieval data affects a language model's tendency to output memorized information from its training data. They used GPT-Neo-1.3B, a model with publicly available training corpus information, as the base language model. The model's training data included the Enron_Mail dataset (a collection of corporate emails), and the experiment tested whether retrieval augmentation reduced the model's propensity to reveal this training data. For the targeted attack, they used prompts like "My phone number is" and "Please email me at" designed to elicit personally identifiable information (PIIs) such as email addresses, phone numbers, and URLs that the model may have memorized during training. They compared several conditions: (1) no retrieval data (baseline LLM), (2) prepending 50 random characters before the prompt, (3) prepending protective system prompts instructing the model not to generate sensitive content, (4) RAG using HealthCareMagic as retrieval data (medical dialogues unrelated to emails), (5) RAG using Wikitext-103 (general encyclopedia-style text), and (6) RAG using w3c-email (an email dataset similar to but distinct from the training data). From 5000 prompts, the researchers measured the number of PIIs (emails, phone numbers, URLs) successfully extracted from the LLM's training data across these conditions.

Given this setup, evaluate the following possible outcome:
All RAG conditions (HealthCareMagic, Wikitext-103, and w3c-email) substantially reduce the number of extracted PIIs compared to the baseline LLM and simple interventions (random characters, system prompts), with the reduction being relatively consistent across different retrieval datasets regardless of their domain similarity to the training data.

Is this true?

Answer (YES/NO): NO